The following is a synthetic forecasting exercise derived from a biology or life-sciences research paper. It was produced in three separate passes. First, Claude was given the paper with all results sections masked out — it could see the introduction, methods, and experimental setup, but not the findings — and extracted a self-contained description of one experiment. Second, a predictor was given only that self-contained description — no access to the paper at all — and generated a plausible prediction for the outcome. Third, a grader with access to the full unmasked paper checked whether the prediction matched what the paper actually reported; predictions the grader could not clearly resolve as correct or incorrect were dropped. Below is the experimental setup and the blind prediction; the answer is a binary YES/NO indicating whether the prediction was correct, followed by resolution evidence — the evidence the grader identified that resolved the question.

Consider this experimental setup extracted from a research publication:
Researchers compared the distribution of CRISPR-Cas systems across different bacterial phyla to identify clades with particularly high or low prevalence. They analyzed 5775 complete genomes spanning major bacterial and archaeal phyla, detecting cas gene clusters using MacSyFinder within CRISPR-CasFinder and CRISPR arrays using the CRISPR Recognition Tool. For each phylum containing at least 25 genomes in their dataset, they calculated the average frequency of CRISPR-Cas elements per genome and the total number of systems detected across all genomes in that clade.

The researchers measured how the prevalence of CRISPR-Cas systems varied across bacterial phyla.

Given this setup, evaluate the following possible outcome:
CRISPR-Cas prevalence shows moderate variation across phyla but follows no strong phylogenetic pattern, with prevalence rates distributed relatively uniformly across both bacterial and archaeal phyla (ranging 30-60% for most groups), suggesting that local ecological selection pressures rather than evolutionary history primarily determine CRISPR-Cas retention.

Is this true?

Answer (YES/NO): NO